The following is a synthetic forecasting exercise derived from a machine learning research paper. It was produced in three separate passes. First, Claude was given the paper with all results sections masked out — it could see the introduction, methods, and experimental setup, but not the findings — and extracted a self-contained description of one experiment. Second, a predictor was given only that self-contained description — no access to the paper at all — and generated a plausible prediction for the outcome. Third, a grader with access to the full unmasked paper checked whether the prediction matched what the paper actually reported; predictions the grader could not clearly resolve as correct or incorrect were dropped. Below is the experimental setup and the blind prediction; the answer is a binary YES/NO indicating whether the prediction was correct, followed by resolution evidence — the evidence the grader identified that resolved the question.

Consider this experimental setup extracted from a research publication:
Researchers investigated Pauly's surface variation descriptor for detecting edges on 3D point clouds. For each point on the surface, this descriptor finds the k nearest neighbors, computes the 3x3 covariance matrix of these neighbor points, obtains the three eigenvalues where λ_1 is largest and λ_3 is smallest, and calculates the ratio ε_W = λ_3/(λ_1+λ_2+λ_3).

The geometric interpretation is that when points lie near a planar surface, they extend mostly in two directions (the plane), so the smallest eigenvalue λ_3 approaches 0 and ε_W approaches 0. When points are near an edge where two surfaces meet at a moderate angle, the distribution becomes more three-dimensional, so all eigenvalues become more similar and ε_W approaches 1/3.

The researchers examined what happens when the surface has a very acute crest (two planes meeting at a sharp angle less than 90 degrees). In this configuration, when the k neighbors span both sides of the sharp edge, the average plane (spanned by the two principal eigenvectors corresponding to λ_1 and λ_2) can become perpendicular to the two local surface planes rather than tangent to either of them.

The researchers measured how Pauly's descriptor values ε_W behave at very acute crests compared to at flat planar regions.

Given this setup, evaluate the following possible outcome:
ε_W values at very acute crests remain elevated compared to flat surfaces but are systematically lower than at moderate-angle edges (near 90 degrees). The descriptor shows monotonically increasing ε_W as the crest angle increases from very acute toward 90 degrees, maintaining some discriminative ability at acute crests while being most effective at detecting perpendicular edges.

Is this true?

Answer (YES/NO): NO